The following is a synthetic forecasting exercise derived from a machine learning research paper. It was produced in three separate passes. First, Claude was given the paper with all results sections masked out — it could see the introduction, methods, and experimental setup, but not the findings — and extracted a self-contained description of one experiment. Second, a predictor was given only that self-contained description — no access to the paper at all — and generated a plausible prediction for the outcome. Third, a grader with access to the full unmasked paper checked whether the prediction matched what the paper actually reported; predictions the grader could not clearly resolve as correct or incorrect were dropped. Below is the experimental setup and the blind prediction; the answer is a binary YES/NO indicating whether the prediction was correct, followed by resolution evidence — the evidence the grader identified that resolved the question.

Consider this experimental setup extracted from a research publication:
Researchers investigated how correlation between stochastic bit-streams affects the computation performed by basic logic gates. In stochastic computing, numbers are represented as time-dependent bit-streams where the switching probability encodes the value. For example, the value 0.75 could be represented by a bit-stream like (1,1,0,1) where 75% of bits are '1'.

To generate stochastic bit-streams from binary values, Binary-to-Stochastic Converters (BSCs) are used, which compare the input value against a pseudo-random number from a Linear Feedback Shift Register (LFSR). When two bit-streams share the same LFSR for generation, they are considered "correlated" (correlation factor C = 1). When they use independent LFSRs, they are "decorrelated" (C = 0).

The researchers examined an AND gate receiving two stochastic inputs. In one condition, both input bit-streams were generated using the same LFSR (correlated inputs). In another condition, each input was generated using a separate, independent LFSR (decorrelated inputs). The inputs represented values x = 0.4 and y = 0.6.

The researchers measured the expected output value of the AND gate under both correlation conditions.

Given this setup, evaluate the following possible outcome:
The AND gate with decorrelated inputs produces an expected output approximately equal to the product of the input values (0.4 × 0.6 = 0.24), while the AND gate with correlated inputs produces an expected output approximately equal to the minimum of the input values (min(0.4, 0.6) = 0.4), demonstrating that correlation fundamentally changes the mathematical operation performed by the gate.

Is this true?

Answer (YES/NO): YES